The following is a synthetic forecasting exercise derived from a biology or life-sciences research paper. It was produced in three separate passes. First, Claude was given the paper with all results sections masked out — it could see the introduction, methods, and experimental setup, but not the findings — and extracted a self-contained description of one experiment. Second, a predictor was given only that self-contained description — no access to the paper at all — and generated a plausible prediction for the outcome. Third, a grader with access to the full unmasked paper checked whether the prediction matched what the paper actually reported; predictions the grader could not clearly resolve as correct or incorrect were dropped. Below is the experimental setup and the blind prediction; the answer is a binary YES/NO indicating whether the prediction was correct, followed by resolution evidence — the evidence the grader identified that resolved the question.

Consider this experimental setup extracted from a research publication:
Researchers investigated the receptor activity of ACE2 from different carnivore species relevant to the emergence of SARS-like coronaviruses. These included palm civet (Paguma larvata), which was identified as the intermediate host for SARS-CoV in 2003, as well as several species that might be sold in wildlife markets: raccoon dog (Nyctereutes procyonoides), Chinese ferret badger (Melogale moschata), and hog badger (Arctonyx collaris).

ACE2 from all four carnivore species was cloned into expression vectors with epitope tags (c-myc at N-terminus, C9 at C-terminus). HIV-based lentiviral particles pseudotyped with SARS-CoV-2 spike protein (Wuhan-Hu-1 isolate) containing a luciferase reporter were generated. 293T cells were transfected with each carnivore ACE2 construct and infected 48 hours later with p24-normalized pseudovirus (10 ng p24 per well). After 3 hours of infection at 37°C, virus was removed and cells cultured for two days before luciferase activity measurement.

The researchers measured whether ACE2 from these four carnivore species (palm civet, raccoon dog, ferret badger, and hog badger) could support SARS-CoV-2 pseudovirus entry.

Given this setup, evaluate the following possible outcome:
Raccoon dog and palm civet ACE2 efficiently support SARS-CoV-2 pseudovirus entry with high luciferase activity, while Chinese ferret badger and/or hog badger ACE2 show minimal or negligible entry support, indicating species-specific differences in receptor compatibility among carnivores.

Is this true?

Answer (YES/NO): NO